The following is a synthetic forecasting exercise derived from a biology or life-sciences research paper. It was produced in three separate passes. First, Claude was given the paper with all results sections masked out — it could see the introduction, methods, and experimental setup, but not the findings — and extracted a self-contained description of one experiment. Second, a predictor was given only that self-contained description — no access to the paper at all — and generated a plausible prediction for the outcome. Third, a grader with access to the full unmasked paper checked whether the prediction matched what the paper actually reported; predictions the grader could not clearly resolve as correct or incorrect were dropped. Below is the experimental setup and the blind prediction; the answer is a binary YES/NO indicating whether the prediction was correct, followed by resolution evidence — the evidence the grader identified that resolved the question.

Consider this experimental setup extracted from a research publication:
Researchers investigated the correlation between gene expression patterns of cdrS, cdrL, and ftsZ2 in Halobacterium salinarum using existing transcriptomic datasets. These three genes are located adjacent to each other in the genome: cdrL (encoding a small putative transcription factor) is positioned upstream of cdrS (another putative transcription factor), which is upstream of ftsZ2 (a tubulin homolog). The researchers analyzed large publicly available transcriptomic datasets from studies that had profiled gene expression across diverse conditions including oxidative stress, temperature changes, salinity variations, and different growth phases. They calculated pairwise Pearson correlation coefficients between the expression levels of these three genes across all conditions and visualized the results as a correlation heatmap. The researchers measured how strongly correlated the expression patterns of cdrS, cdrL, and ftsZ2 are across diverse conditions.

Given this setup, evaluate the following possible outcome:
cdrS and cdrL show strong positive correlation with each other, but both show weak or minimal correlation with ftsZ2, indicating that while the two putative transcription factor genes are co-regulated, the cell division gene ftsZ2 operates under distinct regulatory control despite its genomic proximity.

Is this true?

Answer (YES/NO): NO